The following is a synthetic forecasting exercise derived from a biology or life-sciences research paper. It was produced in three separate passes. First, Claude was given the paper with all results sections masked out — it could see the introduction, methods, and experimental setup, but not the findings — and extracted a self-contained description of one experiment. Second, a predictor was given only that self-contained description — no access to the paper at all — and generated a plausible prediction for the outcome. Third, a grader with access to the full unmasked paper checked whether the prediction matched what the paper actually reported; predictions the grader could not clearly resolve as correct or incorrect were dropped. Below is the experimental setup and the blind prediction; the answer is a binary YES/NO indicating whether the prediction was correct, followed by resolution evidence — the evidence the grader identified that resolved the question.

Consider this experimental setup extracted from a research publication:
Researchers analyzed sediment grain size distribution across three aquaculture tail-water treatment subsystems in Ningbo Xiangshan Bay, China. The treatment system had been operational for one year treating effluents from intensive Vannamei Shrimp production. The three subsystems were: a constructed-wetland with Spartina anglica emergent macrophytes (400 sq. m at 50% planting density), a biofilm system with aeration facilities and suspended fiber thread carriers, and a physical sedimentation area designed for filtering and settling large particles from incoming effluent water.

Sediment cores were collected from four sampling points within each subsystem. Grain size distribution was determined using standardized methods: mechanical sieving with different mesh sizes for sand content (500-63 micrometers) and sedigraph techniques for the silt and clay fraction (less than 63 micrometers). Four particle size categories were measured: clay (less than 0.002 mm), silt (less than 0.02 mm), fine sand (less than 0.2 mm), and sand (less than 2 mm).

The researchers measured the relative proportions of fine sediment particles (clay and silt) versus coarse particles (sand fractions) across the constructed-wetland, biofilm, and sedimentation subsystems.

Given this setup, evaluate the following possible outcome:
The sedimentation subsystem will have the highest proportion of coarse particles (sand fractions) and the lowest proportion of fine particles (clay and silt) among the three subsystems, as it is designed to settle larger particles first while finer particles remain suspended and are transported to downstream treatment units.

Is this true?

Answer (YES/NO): NO